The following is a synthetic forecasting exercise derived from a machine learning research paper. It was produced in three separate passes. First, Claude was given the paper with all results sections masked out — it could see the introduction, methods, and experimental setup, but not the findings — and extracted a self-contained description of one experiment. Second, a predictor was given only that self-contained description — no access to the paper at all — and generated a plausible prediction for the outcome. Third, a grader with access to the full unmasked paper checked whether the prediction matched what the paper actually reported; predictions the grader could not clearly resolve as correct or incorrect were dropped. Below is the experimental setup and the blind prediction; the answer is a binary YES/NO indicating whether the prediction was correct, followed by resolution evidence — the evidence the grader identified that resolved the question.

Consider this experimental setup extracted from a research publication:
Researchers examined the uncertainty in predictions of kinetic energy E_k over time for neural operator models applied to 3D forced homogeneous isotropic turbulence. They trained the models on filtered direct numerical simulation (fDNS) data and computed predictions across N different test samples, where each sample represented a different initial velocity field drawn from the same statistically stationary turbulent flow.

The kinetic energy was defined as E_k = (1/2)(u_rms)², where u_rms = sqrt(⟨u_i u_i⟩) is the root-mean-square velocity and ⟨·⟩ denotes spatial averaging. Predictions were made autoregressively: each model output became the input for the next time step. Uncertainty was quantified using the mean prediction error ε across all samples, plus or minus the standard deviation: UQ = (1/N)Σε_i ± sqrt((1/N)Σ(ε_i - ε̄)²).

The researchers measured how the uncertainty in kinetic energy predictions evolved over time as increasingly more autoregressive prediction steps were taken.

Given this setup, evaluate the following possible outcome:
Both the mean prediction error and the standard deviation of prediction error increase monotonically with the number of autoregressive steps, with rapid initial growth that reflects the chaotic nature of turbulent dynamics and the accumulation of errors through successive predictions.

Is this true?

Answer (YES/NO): NO